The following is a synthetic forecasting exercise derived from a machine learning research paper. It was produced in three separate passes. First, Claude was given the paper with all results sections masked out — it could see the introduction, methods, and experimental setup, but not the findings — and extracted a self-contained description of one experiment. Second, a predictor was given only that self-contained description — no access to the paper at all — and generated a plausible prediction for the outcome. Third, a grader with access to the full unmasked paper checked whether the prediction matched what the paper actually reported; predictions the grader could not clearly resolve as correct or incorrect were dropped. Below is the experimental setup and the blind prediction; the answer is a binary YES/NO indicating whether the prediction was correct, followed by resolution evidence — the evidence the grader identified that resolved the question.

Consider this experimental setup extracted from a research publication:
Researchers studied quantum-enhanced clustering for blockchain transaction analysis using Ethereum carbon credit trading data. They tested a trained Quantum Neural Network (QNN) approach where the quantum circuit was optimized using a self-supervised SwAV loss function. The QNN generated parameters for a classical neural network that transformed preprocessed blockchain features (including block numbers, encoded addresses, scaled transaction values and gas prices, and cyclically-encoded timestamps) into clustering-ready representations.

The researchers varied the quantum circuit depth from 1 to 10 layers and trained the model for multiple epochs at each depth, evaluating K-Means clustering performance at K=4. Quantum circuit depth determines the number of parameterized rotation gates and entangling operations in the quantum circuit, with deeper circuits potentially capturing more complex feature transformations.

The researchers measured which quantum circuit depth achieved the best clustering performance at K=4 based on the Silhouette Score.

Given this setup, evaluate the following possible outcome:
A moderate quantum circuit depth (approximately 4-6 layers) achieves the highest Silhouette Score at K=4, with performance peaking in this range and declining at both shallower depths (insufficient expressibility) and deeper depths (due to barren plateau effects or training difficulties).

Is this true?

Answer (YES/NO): NO